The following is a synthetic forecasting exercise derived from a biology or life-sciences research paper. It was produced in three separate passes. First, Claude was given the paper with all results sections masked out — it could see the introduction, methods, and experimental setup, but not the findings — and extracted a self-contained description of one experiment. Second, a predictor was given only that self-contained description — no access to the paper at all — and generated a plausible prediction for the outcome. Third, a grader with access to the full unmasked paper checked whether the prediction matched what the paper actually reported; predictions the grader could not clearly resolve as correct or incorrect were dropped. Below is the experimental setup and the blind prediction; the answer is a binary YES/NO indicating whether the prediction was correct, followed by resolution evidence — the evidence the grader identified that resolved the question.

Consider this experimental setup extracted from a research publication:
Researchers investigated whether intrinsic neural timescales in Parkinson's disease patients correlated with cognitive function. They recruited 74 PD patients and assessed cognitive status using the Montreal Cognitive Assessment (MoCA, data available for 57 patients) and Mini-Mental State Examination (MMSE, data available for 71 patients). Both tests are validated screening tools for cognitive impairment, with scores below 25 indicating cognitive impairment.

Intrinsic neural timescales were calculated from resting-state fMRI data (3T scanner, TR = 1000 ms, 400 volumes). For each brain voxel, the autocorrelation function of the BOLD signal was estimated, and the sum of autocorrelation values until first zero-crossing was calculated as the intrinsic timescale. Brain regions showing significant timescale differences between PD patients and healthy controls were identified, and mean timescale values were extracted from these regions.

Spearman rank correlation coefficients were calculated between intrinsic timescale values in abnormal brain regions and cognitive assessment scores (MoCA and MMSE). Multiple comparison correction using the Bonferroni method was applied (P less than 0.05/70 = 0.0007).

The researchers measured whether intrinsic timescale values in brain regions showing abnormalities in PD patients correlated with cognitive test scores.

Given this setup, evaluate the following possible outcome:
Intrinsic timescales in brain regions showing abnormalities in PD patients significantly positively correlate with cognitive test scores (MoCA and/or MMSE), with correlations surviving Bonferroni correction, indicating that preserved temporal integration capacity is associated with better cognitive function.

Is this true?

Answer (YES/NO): NO